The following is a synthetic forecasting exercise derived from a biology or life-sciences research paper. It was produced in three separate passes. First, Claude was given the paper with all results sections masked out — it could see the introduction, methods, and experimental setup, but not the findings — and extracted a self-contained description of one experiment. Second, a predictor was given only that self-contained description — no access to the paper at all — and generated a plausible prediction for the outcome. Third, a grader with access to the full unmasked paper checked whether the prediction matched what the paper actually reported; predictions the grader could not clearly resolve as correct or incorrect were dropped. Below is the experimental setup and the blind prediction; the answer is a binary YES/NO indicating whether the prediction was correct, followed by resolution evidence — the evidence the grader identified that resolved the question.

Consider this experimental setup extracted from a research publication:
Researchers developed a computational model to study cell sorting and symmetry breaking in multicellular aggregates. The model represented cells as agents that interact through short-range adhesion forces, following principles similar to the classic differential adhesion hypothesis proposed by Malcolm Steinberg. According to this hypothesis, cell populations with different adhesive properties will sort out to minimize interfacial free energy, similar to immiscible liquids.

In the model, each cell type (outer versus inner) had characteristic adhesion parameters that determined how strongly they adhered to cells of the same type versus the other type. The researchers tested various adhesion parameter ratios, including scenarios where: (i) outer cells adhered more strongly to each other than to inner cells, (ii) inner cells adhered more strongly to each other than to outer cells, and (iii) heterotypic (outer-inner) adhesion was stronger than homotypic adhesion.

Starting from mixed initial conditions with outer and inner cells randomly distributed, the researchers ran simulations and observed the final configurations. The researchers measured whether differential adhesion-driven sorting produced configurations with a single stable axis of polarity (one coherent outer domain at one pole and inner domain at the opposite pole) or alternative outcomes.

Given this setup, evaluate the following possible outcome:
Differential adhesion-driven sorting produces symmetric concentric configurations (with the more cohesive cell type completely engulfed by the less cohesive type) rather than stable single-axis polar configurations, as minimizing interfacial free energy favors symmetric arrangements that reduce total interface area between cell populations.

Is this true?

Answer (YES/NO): NO